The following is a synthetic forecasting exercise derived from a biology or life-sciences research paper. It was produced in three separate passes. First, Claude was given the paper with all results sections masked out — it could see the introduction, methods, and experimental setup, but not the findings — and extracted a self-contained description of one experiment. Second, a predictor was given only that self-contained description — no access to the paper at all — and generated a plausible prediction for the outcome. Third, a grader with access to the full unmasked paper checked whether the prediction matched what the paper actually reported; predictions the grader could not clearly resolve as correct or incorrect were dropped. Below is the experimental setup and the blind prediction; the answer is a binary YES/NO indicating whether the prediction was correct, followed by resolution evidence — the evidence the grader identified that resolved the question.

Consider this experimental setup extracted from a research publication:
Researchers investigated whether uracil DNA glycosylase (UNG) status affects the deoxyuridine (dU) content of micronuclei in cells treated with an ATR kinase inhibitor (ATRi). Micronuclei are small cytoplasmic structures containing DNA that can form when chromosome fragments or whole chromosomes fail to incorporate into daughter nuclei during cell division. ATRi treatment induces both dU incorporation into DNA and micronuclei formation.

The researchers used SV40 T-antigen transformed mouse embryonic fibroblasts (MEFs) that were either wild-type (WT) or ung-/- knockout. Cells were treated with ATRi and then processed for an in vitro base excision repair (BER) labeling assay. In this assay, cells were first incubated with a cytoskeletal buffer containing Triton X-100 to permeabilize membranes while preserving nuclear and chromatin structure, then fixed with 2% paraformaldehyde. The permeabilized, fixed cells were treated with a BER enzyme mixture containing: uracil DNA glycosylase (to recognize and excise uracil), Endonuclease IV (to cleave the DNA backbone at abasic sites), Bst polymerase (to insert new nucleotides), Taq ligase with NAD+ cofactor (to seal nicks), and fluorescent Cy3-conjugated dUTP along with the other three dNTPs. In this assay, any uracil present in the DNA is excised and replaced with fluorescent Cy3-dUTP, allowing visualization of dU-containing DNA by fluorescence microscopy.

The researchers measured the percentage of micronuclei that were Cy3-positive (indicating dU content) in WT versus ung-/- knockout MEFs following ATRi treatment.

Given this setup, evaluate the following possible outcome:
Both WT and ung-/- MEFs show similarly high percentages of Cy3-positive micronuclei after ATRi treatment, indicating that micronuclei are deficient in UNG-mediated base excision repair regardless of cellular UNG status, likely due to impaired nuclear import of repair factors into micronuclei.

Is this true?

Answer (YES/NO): NO